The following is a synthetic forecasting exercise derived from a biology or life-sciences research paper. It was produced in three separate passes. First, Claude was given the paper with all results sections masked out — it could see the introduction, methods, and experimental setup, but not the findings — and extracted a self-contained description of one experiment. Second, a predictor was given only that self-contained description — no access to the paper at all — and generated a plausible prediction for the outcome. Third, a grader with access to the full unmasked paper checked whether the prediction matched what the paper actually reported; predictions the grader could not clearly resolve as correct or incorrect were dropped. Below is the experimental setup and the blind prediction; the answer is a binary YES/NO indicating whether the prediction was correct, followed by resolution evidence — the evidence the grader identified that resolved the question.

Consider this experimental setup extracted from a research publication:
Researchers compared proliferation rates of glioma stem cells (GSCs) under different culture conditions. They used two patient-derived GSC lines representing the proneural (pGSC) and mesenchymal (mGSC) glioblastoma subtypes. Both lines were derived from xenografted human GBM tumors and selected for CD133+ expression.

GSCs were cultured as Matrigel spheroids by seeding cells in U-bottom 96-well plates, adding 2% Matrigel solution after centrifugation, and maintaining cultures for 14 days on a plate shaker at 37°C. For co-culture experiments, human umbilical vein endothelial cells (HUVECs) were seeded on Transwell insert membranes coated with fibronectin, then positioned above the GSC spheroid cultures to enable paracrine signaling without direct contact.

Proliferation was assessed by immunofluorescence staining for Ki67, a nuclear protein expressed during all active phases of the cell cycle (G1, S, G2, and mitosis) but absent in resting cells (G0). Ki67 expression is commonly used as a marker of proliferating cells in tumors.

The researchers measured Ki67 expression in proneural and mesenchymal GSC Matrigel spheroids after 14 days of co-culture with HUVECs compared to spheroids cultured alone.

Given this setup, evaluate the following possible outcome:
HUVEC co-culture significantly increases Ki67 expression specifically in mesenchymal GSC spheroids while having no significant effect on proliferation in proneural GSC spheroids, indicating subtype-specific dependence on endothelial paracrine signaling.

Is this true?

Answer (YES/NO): NO